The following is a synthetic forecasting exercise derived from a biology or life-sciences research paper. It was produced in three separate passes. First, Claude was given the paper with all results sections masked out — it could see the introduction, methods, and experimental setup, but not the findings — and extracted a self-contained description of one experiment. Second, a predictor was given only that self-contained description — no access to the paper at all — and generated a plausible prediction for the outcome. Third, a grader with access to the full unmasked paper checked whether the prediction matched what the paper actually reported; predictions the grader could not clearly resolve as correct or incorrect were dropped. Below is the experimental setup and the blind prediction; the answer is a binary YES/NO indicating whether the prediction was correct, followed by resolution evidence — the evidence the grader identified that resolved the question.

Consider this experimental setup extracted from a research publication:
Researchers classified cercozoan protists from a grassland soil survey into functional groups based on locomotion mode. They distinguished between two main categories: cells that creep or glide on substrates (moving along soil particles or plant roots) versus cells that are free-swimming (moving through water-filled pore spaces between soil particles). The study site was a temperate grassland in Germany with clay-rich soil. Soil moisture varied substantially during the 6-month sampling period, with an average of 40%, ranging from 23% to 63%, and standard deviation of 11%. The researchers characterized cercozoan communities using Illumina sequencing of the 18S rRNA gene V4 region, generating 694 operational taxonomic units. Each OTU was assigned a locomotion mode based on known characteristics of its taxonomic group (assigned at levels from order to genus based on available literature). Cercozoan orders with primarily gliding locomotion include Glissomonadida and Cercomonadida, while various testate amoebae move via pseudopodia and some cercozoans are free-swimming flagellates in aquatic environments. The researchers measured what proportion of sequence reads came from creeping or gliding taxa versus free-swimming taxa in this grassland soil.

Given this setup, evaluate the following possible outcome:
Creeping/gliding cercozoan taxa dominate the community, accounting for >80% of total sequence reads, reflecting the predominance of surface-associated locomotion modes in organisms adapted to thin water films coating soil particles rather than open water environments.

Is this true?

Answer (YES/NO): YES